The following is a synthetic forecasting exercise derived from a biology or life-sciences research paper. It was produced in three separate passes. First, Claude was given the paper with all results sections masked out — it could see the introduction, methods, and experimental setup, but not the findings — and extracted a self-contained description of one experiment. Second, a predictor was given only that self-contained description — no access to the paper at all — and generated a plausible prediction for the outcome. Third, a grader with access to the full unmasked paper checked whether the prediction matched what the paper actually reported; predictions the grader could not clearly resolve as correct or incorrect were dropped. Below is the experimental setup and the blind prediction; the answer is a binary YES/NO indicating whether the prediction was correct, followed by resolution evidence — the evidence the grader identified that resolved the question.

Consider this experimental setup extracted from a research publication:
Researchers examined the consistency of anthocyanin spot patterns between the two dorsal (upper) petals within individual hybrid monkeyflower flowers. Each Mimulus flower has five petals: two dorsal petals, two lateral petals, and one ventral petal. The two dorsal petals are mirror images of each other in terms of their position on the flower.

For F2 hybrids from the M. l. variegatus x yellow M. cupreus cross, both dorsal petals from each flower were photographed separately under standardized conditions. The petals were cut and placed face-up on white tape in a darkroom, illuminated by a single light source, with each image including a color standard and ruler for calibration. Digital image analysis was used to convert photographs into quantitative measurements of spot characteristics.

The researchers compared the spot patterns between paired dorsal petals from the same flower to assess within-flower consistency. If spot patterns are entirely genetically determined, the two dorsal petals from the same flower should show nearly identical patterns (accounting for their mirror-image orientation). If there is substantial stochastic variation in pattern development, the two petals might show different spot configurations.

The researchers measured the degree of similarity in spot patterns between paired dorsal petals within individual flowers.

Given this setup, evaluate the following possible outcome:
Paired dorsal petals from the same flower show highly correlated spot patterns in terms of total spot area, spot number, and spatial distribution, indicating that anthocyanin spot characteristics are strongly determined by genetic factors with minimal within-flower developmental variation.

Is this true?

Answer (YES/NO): YES